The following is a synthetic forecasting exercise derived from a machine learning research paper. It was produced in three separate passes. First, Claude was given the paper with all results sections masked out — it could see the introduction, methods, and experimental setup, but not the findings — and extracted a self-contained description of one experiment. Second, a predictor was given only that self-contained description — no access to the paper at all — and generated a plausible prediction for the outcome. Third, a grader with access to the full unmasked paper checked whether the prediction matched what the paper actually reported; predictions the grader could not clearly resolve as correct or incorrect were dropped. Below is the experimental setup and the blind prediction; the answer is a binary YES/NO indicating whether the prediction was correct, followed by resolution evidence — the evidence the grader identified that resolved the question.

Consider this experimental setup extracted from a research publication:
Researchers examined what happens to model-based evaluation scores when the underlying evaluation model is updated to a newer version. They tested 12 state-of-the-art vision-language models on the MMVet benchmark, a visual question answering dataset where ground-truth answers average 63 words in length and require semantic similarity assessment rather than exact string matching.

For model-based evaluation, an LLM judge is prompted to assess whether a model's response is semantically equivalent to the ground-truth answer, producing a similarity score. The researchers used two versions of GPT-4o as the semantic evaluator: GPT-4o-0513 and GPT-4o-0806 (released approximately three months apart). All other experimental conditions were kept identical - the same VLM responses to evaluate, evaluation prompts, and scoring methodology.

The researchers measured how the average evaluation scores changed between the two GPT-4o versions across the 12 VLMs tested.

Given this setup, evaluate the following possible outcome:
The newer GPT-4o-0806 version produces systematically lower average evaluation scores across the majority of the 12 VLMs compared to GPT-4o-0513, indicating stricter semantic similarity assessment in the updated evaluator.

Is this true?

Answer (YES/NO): NO